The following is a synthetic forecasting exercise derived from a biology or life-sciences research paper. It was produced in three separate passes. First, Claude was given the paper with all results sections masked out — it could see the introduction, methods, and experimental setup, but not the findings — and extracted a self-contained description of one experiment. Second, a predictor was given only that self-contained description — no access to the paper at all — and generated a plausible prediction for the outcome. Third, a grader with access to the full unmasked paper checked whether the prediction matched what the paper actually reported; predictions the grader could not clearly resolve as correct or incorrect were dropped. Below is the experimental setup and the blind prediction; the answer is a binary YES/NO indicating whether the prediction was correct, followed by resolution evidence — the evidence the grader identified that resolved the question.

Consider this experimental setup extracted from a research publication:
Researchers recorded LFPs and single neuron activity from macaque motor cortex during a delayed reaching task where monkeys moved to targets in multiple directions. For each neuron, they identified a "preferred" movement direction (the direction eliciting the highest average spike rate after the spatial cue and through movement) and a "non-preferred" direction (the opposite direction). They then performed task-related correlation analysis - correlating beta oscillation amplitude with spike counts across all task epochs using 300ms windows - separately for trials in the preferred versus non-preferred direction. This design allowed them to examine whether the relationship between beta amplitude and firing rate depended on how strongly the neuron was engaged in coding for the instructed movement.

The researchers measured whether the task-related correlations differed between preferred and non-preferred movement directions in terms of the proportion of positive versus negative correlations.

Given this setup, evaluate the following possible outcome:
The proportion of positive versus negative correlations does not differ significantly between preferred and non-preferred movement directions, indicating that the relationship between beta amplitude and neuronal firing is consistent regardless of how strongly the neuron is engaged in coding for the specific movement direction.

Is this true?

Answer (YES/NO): NO